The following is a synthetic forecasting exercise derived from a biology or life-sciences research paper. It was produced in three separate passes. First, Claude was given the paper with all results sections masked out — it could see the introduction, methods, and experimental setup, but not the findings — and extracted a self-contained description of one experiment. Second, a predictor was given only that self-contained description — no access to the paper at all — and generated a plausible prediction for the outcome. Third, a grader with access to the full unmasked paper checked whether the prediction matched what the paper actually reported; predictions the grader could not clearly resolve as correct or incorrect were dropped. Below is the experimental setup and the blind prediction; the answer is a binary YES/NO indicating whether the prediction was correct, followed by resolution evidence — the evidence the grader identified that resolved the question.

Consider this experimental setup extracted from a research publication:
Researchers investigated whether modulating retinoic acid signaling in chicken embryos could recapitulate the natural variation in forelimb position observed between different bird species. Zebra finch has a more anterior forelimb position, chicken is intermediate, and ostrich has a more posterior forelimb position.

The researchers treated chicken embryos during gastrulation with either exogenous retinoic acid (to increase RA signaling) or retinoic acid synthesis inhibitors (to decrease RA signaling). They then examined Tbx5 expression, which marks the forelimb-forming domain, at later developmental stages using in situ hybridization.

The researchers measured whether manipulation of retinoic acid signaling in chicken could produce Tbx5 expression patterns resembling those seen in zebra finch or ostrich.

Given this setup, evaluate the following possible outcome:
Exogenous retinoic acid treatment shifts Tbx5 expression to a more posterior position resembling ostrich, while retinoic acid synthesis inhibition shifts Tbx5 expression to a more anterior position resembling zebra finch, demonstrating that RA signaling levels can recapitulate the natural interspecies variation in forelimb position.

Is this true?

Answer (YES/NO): YES